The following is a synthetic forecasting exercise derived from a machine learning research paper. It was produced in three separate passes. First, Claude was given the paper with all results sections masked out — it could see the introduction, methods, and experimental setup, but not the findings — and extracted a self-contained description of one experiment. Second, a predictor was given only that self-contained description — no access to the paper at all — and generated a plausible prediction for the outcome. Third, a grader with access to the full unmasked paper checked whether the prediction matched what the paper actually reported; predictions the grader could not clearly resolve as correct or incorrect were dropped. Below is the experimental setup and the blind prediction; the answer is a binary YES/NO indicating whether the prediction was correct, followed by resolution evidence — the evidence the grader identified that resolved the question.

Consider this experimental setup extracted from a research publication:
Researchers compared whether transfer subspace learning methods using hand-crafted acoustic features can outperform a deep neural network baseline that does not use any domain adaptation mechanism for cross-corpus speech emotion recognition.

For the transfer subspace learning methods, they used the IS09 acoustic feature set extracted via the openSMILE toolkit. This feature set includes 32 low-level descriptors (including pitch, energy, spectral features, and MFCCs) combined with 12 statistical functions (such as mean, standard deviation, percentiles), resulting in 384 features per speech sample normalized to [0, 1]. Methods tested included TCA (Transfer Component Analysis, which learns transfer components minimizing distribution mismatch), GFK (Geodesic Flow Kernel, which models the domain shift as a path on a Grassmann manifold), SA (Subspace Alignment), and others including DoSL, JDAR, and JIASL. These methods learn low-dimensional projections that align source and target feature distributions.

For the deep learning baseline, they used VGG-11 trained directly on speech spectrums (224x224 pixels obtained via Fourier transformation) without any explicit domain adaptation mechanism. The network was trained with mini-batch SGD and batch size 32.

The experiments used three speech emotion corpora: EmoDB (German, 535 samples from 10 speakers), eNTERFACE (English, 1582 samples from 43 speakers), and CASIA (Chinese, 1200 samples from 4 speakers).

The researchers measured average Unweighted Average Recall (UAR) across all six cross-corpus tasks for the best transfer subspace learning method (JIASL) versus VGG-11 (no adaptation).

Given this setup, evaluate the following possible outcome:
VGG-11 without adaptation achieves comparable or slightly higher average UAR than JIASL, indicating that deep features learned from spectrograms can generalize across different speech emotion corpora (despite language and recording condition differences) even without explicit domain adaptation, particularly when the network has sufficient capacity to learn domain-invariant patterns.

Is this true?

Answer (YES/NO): NO